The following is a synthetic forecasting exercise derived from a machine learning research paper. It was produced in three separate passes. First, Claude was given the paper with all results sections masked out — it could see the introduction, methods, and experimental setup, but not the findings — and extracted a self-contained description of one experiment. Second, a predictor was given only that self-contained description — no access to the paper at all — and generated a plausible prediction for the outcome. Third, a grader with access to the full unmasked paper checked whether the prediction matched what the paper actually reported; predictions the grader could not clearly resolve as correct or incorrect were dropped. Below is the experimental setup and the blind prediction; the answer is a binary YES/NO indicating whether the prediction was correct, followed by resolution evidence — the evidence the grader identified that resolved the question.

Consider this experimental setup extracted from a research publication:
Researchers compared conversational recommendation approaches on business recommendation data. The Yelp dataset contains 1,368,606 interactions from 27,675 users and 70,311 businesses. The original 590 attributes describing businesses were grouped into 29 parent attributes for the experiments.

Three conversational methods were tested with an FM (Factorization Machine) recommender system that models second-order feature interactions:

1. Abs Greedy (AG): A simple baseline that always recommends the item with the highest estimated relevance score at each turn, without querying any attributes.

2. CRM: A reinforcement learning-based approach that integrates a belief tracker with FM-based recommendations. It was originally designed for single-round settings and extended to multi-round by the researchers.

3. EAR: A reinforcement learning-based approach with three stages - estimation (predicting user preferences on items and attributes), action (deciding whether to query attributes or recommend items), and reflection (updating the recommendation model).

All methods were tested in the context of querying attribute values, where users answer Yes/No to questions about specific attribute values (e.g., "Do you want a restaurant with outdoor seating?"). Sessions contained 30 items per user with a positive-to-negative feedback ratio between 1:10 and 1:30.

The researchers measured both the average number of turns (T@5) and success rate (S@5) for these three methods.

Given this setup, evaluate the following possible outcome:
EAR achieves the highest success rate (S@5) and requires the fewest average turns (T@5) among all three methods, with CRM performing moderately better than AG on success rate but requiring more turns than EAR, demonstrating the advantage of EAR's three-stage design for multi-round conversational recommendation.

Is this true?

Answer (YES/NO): NO